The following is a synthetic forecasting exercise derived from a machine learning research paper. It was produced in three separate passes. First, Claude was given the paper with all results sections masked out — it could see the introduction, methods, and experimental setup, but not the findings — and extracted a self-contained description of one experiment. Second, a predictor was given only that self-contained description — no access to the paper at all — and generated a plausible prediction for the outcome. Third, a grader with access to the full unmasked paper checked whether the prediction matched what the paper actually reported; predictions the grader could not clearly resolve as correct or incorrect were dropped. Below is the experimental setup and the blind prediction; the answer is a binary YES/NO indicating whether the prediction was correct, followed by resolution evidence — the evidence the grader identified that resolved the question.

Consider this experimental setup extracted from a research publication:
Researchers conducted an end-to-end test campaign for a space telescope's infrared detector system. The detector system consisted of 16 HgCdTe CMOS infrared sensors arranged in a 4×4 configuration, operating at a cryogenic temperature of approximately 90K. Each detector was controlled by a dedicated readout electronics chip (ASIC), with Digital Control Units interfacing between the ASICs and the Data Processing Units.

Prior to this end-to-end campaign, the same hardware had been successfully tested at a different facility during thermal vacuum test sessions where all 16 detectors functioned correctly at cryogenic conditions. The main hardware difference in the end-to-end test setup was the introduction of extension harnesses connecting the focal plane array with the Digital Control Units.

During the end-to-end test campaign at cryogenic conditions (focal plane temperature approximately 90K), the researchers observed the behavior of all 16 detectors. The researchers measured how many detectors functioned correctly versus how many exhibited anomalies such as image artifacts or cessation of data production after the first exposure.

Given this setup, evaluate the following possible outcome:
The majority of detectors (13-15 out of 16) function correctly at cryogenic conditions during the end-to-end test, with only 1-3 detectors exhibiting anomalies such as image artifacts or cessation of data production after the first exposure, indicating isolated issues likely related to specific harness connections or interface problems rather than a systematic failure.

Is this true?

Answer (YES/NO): NO